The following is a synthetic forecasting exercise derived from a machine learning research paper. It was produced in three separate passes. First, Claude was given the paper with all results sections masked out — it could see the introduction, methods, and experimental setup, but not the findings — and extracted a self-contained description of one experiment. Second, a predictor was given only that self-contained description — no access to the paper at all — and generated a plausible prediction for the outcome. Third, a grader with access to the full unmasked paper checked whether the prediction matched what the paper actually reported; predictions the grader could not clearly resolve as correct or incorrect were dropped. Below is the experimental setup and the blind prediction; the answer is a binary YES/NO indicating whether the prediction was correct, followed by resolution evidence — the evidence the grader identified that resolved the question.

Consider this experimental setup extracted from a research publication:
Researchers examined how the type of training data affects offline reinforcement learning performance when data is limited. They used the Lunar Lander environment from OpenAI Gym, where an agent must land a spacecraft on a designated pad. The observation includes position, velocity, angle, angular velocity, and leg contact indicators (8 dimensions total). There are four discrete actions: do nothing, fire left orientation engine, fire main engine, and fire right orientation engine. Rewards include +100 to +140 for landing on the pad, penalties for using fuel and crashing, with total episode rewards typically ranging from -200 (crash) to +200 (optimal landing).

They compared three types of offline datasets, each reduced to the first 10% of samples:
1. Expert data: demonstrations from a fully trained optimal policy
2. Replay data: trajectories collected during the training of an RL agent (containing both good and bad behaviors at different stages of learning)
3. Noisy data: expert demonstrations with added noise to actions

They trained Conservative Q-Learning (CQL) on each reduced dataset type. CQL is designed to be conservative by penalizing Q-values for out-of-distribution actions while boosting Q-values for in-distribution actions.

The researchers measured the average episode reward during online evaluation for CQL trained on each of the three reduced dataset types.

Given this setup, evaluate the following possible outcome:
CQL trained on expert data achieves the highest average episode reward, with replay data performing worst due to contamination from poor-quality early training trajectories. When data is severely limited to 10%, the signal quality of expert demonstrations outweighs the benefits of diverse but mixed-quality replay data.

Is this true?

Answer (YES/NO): NO